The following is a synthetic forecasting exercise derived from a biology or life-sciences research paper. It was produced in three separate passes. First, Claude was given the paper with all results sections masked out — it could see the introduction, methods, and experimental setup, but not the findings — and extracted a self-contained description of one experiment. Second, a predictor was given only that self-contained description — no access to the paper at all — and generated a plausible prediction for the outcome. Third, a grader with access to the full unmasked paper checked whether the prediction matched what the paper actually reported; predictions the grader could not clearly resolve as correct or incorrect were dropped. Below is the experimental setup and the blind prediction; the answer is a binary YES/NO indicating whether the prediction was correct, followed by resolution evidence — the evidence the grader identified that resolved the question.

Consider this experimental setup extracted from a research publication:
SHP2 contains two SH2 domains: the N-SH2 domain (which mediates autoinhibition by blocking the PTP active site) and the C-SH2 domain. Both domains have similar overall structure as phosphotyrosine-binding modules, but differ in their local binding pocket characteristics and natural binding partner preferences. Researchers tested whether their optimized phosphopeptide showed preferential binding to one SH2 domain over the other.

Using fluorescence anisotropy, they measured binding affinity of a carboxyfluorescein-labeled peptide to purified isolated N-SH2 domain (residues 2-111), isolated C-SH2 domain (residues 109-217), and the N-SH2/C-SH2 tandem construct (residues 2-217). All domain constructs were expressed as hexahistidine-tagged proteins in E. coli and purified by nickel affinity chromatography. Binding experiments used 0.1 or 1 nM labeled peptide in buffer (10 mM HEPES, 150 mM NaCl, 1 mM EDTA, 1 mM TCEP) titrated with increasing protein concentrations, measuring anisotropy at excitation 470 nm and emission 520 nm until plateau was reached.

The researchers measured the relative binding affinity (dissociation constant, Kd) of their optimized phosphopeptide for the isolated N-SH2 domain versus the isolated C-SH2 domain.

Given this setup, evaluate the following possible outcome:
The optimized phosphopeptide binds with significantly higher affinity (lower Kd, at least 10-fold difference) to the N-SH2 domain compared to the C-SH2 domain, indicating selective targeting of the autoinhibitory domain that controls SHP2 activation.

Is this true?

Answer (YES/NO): YES